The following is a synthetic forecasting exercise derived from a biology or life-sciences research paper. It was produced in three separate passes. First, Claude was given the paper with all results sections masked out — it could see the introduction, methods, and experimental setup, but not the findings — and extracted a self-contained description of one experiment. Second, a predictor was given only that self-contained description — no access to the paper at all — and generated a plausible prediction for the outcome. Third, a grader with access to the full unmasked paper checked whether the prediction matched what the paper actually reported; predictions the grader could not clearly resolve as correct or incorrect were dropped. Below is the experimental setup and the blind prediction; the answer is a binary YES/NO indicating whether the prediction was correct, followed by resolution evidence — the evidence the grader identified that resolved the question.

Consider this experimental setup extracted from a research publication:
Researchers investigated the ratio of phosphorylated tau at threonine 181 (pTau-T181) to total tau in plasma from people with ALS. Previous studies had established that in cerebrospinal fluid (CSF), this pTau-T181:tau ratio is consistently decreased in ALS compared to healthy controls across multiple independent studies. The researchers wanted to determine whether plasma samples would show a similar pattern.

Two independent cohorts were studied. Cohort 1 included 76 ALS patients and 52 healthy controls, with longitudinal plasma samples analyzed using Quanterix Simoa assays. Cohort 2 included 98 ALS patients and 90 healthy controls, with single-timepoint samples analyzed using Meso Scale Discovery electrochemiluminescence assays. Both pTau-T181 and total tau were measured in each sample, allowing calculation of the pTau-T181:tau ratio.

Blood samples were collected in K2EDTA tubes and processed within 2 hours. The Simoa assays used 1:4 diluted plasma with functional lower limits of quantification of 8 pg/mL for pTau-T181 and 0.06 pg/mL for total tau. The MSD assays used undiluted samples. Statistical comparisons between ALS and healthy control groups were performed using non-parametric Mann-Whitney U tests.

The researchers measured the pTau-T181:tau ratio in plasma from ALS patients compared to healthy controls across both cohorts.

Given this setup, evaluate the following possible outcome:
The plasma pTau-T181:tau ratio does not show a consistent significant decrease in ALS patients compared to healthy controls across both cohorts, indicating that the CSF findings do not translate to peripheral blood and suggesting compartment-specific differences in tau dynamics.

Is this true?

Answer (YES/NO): YES